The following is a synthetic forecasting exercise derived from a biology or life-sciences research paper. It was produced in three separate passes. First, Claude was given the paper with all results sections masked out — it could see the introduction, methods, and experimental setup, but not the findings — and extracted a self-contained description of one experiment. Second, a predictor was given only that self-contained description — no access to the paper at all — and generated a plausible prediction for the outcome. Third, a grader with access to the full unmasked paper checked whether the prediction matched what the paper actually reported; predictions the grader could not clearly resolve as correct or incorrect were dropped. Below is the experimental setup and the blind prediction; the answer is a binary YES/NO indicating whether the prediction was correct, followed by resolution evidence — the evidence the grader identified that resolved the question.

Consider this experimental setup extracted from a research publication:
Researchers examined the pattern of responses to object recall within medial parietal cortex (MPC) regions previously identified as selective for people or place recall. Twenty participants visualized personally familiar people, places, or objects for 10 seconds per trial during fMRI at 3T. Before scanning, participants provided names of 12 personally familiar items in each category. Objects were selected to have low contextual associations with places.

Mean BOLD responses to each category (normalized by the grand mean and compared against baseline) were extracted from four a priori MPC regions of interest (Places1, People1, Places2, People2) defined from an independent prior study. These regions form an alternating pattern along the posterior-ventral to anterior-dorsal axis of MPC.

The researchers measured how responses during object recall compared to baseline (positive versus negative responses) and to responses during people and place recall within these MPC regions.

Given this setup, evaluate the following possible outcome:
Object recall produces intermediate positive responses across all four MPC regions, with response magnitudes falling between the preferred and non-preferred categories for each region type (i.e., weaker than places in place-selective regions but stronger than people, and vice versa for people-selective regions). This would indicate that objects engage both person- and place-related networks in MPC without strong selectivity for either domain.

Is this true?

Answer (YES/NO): NO